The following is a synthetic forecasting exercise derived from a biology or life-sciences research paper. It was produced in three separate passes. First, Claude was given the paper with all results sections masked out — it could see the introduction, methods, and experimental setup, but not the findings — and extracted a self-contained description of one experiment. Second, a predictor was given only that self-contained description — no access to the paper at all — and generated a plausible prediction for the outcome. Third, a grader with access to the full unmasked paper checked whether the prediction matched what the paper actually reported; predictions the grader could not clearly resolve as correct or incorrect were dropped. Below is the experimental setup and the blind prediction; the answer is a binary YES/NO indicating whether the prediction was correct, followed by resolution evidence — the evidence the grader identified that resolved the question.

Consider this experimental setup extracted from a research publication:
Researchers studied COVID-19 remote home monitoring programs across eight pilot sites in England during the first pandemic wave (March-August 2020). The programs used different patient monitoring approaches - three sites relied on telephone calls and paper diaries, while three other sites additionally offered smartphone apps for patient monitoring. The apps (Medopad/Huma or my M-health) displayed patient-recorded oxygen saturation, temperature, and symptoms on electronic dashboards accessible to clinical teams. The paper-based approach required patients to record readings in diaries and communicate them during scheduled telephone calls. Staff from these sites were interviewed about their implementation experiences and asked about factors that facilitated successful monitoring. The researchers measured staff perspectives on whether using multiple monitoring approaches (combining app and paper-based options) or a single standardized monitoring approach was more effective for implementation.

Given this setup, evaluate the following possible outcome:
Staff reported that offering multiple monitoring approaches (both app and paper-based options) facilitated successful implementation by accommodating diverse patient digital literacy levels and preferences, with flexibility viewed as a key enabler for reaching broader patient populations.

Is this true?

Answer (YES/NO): YES